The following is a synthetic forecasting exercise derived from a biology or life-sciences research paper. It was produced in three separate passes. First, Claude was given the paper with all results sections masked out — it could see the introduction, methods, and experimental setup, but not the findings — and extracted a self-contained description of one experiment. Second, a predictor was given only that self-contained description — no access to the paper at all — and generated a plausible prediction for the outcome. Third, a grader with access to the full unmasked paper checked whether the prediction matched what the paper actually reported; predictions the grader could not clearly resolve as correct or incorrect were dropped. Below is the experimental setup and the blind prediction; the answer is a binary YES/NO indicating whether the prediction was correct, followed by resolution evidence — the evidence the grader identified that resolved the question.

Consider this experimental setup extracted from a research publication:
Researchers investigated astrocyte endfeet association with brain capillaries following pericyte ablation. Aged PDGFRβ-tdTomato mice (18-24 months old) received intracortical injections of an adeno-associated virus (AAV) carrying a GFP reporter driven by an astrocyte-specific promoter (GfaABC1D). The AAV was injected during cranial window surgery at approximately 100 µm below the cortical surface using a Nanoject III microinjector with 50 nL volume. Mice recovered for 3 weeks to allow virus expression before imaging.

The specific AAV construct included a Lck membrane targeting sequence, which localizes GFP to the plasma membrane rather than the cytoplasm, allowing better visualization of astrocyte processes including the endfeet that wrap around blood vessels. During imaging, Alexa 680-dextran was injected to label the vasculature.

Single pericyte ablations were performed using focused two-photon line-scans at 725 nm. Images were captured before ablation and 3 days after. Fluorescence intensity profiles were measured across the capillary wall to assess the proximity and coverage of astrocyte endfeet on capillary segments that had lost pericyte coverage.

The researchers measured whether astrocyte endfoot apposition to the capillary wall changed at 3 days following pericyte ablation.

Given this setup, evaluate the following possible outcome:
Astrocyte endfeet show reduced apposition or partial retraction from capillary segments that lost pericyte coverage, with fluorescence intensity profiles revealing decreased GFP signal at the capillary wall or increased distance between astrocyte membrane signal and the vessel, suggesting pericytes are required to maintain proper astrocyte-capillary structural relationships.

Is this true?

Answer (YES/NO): NO